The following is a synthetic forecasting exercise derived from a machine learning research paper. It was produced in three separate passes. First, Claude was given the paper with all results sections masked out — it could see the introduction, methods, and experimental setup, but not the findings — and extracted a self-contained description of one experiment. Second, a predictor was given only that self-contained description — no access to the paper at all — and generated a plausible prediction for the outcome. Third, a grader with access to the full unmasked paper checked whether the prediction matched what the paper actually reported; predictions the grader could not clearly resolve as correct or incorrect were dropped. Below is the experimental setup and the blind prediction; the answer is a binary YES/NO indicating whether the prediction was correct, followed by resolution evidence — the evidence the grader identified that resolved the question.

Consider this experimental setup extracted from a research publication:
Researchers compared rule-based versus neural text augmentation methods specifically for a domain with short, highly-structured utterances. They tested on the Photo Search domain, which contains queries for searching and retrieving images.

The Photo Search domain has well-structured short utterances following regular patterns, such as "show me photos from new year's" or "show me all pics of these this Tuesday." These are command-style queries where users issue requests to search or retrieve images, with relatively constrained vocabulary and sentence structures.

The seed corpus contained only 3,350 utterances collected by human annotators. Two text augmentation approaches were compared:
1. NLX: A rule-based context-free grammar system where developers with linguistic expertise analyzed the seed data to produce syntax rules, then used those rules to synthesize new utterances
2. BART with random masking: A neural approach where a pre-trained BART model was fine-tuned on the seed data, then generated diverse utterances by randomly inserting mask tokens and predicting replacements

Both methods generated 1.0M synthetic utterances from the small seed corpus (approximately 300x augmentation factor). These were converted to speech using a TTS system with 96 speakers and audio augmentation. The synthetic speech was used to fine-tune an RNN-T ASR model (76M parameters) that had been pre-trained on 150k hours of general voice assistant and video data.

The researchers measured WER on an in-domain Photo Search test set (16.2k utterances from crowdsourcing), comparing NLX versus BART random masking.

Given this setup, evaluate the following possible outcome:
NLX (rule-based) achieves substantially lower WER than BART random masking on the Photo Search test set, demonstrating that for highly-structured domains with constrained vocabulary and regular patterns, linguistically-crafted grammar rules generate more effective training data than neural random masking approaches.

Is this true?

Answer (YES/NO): NO